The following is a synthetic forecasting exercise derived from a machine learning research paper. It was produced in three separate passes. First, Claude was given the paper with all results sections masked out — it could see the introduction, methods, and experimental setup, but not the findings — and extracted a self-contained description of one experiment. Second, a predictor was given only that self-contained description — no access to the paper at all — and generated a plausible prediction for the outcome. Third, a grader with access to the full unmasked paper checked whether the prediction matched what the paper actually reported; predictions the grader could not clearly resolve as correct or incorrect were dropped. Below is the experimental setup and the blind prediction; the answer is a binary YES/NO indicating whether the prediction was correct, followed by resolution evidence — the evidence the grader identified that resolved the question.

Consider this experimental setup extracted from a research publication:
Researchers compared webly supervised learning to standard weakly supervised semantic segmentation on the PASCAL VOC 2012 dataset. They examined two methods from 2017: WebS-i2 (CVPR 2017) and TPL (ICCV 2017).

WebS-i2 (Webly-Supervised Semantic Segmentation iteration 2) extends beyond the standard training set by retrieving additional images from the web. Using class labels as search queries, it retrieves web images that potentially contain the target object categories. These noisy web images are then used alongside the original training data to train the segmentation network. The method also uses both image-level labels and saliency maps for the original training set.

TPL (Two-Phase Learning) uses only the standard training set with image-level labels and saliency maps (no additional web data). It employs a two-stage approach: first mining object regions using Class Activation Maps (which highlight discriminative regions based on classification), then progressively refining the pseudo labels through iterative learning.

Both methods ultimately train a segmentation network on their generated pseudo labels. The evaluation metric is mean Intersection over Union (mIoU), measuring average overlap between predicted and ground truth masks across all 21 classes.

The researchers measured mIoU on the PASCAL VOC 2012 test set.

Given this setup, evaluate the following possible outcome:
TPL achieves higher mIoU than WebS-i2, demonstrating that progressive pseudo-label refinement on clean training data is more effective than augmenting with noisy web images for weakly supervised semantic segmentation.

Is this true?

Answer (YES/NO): NO